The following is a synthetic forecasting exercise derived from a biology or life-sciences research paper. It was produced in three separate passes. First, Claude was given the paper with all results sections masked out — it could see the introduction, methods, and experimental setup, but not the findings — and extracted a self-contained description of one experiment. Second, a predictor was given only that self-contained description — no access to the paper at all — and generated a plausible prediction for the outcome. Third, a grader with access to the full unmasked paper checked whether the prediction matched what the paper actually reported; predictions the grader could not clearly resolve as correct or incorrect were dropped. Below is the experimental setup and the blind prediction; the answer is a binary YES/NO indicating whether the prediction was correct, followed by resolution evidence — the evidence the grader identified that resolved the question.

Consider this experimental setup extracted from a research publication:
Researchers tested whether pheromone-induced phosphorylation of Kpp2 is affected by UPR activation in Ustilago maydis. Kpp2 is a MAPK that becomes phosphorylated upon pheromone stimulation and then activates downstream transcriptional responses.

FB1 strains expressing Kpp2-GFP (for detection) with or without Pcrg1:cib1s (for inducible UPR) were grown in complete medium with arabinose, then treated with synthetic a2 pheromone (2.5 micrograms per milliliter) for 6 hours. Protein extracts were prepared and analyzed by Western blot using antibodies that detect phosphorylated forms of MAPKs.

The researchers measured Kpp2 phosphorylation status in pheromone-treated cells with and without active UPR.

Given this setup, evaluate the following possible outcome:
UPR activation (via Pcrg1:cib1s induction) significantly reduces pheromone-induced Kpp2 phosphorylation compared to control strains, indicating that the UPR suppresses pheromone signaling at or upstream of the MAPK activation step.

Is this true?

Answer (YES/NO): YES